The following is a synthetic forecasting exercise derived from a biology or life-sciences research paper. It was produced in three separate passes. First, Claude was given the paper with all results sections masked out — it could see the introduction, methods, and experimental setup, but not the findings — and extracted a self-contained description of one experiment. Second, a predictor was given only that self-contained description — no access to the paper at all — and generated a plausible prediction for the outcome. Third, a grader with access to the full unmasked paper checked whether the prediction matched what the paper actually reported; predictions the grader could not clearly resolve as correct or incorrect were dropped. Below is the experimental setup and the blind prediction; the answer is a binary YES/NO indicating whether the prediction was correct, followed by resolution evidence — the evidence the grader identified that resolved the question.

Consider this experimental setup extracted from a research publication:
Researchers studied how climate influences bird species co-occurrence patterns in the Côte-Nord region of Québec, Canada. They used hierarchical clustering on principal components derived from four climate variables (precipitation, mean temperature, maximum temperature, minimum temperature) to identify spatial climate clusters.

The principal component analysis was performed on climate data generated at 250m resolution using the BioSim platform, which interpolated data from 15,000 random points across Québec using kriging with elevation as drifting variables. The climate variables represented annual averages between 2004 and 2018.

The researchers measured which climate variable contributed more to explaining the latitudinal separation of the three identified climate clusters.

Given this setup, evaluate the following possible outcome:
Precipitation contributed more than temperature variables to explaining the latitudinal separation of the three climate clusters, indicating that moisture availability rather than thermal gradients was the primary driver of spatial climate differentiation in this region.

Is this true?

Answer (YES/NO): NO